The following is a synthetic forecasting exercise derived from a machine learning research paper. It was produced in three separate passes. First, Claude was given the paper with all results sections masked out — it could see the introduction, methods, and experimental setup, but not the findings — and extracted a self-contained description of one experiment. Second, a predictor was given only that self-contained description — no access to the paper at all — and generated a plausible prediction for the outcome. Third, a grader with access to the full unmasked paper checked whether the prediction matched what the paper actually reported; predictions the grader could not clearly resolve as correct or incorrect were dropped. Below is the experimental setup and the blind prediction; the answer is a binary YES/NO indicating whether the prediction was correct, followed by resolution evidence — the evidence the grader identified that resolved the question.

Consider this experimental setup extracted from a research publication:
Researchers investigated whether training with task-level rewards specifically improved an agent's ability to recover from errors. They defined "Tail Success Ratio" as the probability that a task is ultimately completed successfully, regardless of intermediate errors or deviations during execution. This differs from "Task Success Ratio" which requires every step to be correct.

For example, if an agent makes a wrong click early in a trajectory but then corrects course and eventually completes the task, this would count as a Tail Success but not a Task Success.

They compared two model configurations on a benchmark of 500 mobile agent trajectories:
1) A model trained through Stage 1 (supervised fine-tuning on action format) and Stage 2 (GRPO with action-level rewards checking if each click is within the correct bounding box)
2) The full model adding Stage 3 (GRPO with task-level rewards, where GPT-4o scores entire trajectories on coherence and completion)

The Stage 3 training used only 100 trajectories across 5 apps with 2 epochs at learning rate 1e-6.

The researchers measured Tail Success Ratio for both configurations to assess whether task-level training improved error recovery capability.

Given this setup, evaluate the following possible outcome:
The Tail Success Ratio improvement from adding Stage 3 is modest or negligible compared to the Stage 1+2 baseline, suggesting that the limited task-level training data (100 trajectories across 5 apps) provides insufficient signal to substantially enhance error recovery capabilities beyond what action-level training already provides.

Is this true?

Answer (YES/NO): YES